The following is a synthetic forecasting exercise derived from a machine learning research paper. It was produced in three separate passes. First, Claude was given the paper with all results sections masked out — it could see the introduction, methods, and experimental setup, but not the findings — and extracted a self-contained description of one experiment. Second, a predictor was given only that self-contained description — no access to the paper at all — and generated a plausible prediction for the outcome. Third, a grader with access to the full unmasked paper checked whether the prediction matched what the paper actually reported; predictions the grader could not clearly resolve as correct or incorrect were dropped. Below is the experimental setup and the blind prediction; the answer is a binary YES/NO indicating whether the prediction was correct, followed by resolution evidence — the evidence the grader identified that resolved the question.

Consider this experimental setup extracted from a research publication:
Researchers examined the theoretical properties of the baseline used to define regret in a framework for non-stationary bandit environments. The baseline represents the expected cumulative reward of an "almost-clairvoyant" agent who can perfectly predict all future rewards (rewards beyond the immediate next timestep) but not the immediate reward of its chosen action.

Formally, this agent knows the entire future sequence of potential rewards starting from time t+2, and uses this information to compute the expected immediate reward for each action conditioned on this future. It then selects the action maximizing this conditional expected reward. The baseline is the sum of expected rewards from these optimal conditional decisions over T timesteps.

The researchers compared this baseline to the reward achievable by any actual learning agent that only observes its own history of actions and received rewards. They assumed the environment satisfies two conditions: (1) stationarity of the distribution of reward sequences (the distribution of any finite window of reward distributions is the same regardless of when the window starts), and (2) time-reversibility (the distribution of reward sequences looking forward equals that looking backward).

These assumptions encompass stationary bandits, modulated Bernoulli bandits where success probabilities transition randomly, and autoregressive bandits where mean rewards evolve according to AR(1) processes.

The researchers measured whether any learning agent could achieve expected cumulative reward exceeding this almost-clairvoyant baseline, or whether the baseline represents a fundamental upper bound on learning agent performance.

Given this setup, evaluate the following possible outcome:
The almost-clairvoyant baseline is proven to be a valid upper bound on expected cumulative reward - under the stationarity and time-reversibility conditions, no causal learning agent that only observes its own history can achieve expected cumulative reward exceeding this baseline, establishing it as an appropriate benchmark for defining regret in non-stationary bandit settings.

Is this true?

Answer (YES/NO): YES